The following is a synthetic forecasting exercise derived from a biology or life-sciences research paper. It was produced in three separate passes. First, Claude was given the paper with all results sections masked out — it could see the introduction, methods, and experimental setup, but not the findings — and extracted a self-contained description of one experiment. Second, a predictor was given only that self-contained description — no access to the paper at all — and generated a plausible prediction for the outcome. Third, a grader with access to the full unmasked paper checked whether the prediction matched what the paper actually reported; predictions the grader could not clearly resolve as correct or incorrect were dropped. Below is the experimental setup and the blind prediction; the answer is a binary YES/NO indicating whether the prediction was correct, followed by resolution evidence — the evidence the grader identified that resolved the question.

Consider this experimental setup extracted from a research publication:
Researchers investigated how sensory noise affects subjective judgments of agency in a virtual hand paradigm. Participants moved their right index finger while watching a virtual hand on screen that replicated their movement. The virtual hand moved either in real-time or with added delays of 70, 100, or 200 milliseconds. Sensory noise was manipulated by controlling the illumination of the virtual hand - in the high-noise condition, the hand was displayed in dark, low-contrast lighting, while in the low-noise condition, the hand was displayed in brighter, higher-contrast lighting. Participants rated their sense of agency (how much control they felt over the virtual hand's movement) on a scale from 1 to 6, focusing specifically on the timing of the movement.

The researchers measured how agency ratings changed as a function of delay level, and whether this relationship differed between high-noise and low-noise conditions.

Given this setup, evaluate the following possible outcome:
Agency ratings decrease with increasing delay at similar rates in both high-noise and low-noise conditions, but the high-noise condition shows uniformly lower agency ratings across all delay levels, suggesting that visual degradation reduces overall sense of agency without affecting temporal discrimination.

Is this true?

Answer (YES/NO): NO